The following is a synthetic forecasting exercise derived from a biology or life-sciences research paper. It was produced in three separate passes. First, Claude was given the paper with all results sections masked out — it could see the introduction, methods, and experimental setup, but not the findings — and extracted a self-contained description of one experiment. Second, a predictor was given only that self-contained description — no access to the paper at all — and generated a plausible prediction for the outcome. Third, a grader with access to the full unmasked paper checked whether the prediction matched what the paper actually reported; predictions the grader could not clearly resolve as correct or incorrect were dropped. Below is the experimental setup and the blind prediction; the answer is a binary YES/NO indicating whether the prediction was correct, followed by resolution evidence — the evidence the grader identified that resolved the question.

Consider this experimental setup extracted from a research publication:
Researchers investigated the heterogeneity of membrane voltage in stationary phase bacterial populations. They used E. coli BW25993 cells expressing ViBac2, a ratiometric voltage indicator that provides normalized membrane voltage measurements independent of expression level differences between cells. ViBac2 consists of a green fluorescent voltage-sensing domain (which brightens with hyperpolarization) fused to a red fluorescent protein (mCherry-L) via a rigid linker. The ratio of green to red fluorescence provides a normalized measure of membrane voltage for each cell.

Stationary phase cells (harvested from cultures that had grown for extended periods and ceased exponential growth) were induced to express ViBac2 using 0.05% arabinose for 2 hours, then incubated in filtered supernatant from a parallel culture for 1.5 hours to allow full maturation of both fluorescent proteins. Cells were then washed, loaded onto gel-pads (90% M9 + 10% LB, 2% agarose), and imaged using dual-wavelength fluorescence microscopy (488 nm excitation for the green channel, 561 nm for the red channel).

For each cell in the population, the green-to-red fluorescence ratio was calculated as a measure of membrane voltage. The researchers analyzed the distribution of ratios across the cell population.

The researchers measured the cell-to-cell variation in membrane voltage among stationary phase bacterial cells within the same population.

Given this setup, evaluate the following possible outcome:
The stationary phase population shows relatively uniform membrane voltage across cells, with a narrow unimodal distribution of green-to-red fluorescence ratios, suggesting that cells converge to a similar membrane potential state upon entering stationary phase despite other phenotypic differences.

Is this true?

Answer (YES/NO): NO